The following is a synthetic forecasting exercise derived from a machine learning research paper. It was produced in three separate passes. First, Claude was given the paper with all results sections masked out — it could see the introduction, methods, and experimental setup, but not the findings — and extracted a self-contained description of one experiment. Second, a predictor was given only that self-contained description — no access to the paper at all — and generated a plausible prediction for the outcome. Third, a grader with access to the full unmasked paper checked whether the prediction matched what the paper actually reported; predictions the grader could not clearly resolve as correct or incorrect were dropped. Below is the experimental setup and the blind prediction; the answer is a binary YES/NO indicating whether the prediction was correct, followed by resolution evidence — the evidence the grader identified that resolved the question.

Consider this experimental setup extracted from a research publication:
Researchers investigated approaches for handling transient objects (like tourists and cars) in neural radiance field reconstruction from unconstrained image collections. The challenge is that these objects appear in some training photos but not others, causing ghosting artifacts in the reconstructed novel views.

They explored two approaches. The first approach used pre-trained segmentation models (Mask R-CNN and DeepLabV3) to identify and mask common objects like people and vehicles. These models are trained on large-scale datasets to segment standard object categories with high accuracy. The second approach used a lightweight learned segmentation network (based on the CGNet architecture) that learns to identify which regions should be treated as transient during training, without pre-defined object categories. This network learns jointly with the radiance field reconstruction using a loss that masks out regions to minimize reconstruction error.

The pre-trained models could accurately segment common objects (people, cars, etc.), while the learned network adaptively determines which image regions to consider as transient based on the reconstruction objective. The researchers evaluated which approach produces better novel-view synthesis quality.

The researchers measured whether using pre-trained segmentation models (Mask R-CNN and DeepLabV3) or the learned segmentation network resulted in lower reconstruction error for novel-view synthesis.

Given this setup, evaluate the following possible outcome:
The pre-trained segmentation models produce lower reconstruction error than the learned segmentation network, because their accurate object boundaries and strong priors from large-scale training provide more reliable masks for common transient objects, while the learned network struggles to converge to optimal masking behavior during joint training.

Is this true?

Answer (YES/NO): NO